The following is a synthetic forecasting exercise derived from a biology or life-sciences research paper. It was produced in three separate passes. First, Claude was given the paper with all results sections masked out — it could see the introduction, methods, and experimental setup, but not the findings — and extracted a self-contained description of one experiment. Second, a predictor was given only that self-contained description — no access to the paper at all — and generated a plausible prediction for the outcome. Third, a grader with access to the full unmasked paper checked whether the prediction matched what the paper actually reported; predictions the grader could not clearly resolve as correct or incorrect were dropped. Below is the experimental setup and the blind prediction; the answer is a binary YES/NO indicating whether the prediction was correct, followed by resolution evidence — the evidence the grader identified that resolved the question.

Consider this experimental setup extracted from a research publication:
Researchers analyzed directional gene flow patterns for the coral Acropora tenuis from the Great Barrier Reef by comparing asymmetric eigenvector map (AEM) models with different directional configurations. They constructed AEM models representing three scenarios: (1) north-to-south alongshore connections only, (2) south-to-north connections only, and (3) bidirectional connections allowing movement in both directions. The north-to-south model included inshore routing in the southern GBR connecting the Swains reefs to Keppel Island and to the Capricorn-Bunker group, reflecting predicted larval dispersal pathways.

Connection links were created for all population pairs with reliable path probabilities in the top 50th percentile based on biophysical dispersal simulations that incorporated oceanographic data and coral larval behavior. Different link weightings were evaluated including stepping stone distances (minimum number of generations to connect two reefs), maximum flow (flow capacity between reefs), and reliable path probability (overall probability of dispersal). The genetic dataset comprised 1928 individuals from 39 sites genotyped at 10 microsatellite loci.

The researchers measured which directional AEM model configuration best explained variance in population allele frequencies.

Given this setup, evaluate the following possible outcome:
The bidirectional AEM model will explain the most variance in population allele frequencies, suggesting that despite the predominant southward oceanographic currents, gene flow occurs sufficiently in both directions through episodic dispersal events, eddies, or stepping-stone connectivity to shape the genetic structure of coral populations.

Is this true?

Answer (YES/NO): NO